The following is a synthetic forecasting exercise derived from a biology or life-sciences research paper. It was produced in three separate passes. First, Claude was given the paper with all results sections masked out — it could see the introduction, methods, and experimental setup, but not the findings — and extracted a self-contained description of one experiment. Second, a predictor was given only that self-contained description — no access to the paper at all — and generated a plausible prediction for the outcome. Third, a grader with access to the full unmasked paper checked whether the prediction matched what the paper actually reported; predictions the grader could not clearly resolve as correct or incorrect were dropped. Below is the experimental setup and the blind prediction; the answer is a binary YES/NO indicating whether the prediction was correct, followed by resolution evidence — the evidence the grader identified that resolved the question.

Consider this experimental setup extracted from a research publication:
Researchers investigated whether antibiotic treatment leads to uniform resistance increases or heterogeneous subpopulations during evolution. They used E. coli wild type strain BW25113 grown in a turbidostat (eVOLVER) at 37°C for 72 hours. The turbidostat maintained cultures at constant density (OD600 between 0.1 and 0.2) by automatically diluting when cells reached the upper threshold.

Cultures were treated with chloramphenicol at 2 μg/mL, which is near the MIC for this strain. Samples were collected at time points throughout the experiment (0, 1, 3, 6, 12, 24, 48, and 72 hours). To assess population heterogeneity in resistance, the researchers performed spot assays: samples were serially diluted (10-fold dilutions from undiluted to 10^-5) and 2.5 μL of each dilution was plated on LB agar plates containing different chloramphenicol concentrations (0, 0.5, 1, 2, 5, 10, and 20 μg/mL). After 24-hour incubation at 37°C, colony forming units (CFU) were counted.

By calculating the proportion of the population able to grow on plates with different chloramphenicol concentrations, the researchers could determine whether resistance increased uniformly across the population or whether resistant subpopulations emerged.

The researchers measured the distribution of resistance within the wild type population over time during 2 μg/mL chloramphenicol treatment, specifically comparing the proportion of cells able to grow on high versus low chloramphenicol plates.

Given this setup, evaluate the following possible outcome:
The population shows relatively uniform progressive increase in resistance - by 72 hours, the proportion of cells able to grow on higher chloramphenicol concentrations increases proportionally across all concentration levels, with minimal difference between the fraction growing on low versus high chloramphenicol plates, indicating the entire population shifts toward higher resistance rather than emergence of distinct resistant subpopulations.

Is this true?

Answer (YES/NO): NO